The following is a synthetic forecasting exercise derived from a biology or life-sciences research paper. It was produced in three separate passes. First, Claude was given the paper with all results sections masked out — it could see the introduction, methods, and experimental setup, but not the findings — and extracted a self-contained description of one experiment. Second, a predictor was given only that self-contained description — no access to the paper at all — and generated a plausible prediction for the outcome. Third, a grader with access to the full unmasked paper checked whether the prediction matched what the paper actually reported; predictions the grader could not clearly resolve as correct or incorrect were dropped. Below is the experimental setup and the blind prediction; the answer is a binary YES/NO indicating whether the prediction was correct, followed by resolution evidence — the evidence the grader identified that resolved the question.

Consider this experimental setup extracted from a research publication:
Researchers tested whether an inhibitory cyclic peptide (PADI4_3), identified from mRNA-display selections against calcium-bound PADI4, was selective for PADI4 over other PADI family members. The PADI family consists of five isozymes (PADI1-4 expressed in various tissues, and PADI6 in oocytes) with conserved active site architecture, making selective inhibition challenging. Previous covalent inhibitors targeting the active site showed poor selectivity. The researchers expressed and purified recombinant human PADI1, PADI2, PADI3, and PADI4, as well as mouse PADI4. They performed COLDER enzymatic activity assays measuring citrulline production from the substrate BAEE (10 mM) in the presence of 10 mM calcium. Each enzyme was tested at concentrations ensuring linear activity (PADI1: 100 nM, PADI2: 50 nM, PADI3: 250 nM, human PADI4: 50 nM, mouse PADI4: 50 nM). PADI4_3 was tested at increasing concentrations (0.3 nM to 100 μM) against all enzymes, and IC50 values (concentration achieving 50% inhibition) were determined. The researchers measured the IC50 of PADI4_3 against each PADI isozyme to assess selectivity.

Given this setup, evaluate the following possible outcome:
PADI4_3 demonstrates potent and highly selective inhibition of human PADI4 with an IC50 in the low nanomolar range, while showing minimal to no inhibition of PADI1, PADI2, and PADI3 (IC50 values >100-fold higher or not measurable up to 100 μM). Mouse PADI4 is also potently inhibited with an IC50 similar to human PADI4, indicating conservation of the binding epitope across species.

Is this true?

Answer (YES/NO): NO